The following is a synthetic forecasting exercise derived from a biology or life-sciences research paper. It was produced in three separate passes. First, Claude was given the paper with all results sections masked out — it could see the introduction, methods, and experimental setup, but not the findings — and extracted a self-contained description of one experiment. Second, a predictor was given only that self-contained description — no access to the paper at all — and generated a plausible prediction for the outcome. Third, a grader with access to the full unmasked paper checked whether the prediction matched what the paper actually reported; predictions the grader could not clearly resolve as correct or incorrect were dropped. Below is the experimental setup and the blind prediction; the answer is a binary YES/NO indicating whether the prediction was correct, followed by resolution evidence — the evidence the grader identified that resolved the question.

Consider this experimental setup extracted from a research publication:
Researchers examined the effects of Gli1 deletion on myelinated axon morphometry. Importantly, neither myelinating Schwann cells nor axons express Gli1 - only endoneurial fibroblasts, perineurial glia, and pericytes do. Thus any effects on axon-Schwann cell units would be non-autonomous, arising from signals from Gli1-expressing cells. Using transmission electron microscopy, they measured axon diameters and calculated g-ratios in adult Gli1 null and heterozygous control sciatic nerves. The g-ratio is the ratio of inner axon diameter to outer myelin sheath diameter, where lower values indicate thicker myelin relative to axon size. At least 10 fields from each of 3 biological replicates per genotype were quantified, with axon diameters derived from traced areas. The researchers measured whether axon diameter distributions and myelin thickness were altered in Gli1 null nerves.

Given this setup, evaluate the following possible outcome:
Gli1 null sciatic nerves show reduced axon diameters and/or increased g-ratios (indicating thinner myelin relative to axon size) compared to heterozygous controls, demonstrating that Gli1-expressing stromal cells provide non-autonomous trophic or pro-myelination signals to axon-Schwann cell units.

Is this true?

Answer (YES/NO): NO